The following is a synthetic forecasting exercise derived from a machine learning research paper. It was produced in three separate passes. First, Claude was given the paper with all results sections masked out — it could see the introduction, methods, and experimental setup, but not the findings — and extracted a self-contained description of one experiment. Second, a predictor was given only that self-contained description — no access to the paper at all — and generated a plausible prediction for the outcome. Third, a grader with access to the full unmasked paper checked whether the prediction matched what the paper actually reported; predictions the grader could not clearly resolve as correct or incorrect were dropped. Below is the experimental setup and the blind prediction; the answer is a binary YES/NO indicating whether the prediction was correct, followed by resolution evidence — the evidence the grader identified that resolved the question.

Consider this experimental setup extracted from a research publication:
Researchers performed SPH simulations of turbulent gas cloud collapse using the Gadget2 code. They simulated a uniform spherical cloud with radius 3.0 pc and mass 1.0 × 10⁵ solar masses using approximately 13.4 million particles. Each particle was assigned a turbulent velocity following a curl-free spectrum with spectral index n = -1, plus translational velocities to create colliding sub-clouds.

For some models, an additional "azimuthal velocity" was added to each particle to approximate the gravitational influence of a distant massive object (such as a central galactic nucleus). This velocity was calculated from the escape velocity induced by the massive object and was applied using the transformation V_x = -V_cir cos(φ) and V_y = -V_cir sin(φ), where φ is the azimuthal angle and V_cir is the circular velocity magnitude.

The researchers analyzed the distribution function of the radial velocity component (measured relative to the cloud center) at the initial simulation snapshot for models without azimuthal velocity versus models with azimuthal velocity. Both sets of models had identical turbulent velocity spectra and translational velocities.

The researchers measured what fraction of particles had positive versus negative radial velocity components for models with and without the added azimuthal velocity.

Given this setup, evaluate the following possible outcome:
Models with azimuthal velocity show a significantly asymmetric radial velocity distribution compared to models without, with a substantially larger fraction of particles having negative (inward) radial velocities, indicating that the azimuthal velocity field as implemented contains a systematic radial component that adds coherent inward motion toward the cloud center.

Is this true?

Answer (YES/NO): YES